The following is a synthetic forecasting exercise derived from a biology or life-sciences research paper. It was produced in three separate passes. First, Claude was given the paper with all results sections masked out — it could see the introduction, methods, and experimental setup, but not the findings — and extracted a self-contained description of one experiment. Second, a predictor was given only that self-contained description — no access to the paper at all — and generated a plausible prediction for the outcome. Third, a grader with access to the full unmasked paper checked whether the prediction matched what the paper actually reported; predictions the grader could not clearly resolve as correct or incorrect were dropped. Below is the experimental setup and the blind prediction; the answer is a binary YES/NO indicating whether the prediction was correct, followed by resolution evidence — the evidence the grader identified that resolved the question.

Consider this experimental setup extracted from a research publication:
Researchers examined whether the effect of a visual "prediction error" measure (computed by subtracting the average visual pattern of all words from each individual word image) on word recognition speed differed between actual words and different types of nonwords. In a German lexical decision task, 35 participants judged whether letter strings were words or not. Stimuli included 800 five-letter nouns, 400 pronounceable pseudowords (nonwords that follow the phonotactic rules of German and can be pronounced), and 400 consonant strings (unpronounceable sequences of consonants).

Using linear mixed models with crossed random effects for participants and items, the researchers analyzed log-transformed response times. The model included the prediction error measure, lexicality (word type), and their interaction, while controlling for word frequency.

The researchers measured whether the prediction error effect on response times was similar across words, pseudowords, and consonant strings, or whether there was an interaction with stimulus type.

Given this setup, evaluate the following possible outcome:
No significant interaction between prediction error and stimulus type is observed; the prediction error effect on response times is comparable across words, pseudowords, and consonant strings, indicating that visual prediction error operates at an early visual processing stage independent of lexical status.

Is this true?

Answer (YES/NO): NO